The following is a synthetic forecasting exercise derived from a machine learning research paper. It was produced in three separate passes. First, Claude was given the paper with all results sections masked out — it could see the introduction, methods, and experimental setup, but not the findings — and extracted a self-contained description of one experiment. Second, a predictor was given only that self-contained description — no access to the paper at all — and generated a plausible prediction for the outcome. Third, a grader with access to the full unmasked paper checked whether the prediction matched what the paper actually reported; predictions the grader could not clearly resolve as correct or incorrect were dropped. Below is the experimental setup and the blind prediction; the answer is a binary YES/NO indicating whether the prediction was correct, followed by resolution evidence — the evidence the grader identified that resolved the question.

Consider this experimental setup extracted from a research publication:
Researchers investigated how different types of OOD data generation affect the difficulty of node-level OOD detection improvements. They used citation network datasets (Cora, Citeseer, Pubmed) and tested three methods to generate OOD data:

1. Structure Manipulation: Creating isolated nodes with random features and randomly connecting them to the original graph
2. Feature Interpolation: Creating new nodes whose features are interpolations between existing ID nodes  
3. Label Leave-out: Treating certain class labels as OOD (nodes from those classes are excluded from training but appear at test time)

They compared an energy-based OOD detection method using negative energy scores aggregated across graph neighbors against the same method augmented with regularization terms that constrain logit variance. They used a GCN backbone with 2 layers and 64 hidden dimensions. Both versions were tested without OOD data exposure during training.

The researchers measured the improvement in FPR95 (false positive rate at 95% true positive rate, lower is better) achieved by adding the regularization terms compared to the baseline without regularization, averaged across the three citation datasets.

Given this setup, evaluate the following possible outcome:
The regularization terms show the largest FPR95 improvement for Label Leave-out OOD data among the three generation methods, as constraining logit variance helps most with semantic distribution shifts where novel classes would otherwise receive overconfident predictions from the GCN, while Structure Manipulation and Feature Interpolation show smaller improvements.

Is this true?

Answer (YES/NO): NO